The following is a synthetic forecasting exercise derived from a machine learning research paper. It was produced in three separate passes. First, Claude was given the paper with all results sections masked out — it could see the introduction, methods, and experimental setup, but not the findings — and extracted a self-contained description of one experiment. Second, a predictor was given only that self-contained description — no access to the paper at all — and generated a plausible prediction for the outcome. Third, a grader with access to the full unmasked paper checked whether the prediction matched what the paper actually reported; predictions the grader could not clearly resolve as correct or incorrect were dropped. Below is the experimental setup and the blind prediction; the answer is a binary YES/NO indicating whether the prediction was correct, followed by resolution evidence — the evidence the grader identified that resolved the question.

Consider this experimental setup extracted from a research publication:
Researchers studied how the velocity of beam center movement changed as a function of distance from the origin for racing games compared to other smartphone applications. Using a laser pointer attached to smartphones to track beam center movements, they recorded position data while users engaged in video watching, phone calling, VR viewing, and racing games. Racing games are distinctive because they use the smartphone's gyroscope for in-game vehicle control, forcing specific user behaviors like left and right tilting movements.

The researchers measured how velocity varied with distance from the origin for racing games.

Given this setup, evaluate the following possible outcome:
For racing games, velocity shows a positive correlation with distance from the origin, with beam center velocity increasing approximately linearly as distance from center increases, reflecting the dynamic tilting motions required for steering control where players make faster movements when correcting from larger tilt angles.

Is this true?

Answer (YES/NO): NO